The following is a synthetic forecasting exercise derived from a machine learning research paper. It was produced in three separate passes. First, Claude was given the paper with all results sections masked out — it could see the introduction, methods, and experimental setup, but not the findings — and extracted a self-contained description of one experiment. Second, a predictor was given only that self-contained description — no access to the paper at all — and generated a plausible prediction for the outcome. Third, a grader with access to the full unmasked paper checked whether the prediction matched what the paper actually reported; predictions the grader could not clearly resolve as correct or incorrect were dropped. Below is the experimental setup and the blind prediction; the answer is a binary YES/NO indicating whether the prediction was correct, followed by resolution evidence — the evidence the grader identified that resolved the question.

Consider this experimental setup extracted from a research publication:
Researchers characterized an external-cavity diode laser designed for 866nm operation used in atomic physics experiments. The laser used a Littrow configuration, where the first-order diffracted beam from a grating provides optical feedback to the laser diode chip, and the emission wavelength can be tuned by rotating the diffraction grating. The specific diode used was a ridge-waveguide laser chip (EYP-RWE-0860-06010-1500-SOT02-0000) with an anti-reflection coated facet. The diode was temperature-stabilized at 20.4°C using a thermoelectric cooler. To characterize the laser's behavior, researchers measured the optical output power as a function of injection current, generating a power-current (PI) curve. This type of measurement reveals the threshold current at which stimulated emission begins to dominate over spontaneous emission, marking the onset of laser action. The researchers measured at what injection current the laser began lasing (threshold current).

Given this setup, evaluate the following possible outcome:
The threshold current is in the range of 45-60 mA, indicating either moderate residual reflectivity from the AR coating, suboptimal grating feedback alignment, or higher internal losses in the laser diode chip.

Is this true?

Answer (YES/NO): NO